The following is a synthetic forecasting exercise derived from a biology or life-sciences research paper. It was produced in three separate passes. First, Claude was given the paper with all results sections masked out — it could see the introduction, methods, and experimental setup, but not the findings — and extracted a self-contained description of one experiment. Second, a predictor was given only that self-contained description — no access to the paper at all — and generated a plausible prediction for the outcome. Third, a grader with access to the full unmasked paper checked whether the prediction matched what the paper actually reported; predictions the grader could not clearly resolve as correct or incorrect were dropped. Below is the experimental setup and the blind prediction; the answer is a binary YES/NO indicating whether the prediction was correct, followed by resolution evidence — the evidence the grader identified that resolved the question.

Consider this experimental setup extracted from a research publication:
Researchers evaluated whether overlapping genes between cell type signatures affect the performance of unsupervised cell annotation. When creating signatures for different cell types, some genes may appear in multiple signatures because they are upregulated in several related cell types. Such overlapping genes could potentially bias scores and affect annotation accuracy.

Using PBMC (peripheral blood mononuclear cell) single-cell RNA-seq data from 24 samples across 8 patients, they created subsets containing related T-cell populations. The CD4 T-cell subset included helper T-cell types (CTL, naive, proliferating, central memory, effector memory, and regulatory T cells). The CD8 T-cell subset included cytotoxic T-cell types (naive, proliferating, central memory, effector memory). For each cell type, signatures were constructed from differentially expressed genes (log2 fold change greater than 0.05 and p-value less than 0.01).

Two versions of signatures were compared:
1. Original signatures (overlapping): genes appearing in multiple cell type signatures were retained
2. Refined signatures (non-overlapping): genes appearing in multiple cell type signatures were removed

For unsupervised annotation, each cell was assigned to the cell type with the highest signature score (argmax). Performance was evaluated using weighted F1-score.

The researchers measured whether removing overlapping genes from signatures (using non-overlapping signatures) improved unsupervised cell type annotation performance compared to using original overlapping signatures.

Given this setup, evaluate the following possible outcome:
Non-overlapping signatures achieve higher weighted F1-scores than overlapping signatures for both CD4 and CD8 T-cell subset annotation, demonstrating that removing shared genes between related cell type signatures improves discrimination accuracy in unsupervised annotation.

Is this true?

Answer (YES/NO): NO